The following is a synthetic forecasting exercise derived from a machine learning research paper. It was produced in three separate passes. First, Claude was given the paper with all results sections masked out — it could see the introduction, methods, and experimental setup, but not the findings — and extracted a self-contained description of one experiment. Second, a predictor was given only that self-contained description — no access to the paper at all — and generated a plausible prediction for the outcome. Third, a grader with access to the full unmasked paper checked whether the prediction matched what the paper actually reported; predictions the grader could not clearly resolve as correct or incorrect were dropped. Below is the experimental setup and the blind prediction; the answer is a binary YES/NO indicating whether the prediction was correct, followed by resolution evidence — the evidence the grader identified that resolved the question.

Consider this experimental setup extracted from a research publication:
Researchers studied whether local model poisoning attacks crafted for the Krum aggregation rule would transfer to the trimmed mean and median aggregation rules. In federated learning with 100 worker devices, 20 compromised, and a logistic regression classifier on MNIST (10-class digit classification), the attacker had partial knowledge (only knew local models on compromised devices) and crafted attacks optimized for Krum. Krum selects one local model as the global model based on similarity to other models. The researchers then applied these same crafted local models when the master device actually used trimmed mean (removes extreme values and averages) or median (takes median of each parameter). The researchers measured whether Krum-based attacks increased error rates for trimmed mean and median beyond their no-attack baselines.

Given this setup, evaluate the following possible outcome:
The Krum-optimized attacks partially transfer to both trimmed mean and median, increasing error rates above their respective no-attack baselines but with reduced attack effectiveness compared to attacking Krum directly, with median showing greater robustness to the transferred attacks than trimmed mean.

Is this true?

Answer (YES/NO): NO